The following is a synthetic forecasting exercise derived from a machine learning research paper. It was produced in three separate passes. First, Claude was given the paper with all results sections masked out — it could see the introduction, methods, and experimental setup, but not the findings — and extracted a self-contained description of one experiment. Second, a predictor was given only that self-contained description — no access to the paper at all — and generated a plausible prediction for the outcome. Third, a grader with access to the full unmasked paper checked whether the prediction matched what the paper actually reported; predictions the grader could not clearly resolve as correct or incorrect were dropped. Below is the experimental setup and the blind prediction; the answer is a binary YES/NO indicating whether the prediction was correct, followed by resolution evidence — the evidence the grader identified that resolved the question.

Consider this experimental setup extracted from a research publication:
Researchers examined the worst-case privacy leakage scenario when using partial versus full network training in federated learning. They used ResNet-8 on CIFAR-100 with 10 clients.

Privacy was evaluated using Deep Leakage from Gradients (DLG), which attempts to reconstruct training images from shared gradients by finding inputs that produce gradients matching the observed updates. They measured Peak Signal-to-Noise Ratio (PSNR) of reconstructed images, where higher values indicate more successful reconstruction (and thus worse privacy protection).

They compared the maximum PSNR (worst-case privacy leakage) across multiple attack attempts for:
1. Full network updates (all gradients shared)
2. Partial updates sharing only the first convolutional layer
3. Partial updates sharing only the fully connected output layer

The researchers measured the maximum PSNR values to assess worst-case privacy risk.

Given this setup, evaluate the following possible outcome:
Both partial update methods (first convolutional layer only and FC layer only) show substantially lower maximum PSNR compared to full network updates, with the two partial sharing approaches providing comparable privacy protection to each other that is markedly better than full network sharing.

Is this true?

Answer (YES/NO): YES